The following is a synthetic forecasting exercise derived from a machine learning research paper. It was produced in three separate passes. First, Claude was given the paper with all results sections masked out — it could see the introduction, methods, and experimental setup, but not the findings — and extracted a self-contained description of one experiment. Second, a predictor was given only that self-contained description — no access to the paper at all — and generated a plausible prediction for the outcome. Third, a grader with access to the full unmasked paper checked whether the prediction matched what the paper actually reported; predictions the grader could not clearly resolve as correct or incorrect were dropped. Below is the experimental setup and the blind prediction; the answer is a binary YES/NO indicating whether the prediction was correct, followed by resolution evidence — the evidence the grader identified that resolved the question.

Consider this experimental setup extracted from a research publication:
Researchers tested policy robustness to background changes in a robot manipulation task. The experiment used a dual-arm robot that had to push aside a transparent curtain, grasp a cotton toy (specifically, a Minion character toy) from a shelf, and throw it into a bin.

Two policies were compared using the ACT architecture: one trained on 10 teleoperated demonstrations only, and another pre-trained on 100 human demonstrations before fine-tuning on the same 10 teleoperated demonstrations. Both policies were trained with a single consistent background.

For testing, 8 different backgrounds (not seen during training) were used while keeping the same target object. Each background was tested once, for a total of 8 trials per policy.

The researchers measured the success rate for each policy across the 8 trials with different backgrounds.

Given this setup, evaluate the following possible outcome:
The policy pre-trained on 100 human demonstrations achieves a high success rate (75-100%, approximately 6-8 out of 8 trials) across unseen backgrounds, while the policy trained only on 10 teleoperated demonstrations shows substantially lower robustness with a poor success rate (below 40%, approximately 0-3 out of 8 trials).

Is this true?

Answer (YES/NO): YES